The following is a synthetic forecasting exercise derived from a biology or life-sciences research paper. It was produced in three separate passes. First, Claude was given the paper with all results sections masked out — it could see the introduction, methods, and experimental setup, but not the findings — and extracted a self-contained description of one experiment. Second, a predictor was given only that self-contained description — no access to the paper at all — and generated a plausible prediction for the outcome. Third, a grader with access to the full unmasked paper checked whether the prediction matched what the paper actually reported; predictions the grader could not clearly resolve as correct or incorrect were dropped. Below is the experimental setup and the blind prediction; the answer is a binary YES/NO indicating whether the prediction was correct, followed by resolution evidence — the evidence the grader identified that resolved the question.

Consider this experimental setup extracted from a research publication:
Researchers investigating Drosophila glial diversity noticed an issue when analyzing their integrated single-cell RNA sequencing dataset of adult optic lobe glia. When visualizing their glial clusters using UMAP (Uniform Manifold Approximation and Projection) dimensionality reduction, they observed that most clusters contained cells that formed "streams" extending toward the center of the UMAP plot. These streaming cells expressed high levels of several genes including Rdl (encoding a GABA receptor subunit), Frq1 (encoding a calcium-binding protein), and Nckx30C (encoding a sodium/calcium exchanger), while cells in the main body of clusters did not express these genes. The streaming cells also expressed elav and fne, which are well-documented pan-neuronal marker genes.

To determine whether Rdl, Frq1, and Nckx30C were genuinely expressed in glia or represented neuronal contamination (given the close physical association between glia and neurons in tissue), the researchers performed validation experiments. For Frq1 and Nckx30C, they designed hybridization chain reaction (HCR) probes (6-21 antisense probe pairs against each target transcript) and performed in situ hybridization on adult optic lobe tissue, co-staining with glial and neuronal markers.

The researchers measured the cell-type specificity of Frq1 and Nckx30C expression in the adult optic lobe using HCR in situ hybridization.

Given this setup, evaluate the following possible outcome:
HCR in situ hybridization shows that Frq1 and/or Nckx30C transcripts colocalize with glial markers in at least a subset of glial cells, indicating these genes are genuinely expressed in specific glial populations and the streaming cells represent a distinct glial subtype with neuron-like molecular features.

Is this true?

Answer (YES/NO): NO